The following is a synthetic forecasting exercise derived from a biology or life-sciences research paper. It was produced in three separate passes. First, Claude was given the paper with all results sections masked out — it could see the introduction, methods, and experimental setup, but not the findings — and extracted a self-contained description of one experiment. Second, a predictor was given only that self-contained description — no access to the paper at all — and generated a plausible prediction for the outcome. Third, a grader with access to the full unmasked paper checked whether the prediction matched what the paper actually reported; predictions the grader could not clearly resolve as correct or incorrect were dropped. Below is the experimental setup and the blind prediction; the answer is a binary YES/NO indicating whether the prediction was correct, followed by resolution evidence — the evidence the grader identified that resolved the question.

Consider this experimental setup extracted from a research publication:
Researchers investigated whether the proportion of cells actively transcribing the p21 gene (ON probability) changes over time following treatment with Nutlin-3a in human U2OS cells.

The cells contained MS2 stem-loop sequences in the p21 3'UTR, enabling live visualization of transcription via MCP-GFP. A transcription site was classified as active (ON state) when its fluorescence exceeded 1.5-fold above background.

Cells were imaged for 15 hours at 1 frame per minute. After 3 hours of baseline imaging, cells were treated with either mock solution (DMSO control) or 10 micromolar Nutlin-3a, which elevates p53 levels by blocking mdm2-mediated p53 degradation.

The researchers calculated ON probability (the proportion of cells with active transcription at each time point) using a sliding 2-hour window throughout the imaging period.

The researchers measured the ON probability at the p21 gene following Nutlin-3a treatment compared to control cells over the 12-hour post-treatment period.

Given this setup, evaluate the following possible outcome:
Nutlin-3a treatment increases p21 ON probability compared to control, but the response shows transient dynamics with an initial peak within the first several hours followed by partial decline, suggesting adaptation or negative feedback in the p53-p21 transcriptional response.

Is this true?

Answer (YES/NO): NO